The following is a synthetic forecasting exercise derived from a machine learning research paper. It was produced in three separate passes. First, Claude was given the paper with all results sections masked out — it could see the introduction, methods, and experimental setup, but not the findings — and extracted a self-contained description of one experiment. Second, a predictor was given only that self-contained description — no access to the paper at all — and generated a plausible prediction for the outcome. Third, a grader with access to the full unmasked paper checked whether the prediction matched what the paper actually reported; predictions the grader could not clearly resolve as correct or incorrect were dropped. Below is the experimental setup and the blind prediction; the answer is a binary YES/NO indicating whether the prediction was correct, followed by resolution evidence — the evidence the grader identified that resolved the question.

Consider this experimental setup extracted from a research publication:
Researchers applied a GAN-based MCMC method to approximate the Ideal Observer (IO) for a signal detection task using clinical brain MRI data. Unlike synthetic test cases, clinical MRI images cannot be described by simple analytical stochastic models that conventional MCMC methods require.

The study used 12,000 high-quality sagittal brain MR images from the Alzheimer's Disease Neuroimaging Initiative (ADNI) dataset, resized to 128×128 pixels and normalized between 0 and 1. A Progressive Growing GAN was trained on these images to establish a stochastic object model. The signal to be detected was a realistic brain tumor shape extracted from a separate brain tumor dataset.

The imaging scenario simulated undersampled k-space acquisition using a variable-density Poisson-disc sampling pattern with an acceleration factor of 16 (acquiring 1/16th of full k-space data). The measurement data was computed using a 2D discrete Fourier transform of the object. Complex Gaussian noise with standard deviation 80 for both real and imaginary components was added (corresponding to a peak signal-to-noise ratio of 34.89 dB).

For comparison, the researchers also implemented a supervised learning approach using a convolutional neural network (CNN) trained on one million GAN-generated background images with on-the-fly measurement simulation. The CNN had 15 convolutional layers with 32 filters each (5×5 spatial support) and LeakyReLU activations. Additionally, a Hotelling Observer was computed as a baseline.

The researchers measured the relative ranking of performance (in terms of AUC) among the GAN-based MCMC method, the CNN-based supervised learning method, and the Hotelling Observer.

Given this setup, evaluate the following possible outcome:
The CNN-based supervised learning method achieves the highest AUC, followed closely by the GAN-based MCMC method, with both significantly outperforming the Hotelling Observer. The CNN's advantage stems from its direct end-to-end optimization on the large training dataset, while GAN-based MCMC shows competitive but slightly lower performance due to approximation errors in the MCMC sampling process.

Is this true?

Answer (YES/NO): NO